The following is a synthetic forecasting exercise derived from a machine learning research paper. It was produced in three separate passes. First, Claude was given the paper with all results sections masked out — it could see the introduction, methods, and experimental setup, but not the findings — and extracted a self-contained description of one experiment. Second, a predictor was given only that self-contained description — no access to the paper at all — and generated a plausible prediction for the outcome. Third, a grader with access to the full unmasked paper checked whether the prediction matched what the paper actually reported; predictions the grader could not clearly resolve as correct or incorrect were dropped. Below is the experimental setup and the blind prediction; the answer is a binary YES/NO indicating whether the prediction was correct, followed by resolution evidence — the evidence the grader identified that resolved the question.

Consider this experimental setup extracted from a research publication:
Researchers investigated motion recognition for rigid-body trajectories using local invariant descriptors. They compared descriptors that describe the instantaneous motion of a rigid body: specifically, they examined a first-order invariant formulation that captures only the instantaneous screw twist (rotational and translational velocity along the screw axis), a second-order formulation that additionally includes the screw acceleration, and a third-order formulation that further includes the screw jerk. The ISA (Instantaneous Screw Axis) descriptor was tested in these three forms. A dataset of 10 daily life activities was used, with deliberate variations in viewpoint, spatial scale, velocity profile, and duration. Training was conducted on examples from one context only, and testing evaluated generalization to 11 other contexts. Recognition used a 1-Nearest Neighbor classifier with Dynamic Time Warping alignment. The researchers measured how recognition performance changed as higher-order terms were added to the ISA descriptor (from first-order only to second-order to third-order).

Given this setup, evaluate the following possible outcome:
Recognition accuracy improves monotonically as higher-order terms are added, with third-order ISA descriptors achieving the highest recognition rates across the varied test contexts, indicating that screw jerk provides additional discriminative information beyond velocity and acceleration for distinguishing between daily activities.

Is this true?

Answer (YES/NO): NO